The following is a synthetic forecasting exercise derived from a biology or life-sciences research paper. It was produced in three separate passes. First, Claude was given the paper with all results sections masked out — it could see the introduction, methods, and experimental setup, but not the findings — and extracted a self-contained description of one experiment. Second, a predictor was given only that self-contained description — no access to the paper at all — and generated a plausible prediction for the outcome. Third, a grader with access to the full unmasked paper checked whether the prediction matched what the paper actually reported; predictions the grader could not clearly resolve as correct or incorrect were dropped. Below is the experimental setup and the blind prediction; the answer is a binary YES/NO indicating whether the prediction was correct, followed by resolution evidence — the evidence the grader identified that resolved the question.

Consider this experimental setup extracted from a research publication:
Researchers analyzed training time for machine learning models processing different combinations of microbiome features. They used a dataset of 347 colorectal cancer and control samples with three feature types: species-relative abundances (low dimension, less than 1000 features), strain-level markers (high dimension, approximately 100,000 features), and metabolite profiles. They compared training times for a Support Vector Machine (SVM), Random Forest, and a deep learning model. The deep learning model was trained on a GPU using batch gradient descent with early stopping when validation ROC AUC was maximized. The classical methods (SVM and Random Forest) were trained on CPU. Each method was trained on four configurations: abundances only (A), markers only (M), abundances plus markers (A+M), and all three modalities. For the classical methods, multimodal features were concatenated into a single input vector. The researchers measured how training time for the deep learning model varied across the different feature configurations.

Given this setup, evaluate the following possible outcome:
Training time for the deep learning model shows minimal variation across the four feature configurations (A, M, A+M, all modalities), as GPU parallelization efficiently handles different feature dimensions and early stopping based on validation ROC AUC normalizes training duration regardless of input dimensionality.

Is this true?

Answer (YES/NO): NO